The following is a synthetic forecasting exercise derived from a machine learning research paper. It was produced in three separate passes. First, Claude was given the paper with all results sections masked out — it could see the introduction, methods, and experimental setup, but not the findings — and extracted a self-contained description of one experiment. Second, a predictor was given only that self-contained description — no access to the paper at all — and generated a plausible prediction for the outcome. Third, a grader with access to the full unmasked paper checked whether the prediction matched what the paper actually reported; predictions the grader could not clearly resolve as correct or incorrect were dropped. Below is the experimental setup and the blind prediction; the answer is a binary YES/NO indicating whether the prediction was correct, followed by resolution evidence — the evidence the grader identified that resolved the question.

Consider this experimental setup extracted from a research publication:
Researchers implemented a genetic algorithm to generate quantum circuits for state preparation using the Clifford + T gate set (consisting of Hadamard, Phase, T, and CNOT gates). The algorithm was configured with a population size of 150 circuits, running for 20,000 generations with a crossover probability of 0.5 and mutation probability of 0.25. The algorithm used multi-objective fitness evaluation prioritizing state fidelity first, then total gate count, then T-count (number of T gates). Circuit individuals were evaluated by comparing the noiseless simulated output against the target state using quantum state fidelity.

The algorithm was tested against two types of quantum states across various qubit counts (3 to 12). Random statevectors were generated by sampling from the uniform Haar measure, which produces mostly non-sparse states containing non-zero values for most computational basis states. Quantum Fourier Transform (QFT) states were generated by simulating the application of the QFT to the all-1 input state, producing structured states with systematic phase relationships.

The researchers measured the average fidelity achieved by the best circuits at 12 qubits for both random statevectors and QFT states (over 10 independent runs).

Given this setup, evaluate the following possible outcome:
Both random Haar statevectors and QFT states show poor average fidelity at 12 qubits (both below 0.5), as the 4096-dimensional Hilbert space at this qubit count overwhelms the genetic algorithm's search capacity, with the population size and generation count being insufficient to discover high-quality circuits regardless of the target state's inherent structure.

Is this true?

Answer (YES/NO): NO